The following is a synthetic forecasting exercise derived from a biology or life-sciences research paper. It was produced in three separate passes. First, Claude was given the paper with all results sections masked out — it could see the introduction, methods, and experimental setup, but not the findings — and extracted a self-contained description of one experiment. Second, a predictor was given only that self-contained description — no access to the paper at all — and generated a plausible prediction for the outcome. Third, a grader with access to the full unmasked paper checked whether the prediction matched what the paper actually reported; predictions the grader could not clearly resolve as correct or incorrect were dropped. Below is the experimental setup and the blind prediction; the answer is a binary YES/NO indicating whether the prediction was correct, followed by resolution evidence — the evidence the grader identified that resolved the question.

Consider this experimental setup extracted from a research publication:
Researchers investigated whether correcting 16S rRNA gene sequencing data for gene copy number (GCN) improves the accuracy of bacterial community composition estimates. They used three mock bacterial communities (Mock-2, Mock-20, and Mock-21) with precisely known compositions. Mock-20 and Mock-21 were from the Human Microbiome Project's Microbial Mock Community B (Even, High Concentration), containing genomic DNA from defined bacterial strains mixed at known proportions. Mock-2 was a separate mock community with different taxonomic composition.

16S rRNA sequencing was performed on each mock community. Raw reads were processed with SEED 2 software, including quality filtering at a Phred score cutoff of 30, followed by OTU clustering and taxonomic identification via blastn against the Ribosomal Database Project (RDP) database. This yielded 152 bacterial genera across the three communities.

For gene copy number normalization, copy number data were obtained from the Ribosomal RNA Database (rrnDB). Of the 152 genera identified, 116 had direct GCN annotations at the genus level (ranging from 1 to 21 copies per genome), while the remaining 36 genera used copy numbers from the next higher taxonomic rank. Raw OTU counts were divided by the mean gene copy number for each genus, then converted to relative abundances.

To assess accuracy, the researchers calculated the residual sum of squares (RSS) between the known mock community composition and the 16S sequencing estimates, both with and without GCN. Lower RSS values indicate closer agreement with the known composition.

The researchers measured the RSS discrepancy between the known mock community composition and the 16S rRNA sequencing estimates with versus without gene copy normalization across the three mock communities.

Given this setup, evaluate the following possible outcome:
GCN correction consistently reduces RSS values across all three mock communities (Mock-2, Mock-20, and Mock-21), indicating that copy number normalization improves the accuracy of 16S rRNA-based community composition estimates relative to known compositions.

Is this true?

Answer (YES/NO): NO